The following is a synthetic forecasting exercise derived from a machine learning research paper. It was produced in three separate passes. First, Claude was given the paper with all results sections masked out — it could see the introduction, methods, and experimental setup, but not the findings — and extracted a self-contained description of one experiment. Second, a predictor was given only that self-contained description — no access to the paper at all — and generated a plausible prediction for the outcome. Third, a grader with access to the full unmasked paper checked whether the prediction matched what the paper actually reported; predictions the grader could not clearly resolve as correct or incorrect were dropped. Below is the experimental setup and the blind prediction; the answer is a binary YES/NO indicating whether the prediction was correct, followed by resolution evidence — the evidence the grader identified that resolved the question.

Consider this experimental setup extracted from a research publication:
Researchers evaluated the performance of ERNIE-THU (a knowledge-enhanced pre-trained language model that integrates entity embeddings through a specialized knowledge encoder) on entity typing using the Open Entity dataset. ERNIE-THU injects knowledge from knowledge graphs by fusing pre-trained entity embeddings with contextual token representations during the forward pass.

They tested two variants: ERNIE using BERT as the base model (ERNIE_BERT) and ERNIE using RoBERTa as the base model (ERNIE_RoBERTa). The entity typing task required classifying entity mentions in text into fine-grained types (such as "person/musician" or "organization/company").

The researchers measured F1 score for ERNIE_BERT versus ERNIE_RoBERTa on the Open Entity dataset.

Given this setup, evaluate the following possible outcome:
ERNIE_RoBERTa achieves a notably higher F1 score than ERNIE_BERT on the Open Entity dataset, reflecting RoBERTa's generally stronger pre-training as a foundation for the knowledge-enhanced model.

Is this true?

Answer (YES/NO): NO